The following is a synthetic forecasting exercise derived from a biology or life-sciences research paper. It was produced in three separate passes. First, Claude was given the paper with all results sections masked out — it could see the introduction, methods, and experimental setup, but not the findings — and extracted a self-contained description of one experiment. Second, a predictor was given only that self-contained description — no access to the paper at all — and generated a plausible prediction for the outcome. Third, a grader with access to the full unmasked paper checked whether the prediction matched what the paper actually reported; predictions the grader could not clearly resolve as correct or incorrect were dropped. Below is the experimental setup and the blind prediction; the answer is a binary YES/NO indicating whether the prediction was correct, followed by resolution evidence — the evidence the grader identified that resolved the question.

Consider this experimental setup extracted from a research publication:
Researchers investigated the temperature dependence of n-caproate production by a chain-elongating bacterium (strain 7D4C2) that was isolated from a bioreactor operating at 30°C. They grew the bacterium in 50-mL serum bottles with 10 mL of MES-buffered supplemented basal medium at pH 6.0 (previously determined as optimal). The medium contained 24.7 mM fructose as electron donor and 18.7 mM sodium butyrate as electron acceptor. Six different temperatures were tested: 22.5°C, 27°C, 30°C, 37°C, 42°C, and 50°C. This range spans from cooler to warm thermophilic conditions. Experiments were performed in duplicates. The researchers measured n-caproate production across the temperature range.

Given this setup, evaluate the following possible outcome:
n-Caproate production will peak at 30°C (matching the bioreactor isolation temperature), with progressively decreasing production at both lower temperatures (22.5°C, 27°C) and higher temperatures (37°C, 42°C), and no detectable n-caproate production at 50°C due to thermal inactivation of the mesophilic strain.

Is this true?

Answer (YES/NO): NO